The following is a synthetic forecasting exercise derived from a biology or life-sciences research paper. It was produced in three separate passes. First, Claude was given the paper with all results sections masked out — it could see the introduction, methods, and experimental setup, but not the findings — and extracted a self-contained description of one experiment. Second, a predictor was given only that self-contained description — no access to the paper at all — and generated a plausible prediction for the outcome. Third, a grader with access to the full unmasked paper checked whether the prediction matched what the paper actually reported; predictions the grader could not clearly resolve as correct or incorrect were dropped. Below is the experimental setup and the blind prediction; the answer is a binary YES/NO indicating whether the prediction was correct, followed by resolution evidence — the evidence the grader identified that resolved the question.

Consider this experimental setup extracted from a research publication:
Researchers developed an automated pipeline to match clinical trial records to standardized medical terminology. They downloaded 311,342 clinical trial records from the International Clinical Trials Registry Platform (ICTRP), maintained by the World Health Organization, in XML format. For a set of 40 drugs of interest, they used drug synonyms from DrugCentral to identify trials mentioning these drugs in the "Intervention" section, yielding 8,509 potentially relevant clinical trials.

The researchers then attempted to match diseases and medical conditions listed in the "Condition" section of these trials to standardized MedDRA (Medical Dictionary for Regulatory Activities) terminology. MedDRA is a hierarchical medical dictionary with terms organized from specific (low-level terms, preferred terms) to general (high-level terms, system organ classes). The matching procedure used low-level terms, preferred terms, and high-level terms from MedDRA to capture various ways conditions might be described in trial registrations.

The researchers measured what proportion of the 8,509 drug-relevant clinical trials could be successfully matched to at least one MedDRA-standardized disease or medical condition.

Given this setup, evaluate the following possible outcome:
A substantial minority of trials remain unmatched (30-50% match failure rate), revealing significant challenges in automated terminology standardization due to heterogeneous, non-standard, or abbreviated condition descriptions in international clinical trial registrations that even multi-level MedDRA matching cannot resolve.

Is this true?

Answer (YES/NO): NO